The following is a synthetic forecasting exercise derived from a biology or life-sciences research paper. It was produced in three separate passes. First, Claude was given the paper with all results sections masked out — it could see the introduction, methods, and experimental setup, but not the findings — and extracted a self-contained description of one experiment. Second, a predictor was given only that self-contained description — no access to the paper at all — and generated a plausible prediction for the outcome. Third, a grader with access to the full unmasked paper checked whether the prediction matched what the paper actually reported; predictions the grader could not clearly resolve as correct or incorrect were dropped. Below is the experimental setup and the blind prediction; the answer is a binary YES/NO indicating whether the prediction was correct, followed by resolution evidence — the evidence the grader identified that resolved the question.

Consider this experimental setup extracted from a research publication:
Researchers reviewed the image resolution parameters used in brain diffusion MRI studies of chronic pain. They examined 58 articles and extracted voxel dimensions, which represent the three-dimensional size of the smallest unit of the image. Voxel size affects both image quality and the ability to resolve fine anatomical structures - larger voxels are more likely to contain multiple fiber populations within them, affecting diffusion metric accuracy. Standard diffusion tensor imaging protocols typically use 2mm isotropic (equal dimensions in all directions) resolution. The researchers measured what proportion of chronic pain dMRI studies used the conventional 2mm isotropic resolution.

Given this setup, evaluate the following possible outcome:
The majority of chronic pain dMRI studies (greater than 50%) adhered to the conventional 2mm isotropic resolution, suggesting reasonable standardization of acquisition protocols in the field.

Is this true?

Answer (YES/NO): NO